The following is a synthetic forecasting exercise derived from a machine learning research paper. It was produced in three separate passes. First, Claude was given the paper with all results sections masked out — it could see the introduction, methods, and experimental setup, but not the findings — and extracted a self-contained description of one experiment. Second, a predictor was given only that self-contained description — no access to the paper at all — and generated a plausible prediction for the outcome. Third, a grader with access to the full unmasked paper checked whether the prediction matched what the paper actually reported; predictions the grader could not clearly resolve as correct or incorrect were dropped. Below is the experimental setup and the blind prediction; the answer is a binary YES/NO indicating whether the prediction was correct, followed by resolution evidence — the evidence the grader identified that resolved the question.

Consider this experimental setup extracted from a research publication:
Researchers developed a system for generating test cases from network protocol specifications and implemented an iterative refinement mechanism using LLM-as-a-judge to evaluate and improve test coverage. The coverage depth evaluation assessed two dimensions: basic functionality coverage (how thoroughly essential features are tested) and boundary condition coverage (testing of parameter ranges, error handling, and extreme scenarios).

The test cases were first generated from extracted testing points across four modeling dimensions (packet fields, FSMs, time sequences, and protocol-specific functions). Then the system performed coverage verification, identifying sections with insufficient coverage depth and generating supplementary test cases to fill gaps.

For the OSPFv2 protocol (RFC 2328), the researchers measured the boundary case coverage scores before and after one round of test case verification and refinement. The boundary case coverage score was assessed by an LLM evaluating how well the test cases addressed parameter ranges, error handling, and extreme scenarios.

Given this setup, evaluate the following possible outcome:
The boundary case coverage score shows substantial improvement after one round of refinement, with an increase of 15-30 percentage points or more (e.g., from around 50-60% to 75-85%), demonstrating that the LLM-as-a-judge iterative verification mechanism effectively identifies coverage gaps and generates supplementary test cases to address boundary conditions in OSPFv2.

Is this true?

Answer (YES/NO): NO